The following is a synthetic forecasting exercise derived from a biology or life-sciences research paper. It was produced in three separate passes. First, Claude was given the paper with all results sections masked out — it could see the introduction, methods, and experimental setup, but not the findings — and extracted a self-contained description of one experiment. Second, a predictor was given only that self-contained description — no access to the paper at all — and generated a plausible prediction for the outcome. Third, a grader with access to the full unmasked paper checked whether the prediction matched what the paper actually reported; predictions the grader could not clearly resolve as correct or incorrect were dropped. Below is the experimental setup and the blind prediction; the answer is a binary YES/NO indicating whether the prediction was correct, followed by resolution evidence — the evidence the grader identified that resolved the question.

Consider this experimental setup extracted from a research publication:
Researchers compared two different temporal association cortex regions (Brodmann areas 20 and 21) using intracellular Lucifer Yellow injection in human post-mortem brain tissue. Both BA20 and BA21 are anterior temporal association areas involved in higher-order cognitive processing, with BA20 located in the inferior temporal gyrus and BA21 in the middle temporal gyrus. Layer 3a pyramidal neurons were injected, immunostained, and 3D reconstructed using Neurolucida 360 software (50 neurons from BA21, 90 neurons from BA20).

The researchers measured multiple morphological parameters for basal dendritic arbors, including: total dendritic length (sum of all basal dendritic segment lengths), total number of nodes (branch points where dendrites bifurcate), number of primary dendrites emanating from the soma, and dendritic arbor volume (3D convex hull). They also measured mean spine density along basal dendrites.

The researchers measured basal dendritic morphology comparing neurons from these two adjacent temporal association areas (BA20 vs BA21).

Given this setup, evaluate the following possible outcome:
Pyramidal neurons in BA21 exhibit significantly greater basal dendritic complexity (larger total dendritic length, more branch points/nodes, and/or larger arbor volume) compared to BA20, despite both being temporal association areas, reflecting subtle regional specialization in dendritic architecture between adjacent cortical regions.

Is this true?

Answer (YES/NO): NO